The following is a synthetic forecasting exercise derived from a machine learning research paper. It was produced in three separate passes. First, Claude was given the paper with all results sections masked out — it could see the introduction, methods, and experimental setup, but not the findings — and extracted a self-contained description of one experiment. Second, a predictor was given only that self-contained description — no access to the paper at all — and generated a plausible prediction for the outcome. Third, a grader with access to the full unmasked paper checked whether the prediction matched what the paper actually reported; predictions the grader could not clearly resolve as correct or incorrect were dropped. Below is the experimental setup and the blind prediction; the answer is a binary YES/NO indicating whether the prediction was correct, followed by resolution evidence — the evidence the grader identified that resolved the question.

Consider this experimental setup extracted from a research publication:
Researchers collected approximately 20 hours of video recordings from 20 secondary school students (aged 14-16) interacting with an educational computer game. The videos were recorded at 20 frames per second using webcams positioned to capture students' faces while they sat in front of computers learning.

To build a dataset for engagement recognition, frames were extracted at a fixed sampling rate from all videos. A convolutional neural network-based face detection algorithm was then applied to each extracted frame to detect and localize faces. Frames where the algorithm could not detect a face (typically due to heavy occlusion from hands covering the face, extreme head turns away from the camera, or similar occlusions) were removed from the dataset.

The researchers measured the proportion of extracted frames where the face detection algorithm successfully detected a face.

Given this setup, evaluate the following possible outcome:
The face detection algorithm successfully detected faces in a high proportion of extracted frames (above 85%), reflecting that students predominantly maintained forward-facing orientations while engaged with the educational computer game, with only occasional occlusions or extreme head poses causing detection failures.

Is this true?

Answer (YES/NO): YES